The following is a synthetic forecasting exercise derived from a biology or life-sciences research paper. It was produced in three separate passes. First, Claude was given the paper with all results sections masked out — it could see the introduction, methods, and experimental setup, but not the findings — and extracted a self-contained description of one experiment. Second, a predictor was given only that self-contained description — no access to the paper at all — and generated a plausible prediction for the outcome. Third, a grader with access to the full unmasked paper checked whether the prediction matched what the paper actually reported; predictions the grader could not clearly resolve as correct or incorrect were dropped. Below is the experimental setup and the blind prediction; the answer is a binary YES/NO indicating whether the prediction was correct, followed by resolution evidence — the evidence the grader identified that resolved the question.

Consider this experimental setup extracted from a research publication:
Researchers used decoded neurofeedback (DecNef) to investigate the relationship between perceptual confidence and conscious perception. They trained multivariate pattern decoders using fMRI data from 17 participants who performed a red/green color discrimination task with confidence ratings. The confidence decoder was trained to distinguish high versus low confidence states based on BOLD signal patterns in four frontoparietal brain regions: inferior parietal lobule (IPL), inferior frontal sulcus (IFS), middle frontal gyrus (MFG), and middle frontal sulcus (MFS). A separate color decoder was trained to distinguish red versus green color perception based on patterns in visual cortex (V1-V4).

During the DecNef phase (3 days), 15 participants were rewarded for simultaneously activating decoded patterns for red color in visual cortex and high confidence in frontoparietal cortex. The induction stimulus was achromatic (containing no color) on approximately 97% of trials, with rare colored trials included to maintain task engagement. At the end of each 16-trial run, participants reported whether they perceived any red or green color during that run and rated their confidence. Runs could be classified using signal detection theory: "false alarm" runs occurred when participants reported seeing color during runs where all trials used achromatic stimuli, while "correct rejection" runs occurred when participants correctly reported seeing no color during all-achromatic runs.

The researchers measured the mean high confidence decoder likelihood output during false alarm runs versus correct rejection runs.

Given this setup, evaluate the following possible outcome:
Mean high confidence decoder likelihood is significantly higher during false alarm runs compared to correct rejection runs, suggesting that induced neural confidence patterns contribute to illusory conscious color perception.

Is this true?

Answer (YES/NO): YES